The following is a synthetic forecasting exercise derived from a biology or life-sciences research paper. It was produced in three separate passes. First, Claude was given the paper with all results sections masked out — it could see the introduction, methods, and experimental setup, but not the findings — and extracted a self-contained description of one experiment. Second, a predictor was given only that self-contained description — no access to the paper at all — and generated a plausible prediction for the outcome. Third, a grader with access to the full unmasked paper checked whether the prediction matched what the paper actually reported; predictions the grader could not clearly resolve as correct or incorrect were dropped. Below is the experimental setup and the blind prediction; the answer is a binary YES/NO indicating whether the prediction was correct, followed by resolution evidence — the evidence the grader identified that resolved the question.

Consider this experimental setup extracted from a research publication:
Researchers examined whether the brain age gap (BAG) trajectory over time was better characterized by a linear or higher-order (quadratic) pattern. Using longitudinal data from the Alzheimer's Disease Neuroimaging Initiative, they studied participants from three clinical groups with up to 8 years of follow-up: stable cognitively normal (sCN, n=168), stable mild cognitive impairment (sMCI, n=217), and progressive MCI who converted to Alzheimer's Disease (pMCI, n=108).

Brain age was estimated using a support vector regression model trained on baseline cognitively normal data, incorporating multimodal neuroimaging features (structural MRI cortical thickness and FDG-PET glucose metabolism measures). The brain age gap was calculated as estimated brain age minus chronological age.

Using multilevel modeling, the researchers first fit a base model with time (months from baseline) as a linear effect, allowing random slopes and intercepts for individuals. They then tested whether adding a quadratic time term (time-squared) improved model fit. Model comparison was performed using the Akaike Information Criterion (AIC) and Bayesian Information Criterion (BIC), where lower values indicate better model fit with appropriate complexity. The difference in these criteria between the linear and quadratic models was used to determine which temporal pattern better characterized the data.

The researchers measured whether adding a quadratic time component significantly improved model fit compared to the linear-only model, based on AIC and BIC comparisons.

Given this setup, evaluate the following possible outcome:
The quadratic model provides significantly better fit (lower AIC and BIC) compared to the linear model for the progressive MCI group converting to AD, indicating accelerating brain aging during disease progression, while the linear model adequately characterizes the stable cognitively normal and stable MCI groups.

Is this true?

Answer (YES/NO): NO